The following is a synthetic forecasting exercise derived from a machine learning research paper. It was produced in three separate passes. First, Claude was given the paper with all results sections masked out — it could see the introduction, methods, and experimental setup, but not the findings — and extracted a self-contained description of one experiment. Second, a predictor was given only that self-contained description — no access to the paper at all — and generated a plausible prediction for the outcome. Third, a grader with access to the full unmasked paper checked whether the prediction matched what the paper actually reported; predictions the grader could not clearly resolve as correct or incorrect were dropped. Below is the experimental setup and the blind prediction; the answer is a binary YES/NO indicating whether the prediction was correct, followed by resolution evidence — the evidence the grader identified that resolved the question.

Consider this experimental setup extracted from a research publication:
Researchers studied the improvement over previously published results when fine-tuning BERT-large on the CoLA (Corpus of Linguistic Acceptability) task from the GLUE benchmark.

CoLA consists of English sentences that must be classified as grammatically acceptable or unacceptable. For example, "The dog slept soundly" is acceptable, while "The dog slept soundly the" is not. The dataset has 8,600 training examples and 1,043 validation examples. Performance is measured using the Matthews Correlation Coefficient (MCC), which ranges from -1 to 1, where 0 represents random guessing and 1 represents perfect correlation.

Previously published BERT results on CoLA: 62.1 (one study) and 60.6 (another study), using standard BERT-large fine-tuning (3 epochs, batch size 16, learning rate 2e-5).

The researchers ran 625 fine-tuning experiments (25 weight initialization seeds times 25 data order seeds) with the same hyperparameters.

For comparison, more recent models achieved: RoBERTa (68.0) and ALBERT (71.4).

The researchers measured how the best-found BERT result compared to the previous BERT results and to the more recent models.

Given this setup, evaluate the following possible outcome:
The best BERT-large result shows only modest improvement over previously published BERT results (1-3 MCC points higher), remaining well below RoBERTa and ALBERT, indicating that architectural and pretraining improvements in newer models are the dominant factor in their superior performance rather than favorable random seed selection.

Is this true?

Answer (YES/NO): NO